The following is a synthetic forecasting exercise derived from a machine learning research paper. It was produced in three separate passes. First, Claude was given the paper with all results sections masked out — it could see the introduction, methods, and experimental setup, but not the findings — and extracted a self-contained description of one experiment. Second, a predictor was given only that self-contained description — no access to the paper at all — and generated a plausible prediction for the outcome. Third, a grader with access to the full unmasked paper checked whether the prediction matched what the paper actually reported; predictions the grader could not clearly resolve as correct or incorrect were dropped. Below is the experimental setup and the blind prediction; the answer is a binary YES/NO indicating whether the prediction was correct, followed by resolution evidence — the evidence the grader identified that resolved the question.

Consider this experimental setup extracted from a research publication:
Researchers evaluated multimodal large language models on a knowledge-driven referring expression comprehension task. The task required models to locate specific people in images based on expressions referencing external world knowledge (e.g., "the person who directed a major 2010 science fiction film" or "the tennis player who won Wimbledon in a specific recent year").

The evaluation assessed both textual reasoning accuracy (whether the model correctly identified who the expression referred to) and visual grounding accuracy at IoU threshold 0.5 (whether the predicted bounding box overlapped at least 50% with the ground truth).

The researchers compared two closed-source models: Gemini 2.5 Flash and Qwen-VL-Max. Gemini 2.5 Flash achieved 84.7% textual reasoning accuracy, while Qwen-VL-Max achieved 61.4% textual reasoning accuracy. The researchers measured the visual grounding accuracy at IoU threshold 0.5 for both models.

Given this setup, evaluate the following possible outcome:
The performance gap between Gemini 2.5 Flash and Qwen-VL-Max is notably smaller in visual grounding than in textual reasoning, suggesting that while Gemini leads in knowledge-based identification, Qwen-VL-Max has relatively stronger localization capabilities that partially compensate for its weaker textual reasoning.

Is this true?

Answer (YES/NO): NO